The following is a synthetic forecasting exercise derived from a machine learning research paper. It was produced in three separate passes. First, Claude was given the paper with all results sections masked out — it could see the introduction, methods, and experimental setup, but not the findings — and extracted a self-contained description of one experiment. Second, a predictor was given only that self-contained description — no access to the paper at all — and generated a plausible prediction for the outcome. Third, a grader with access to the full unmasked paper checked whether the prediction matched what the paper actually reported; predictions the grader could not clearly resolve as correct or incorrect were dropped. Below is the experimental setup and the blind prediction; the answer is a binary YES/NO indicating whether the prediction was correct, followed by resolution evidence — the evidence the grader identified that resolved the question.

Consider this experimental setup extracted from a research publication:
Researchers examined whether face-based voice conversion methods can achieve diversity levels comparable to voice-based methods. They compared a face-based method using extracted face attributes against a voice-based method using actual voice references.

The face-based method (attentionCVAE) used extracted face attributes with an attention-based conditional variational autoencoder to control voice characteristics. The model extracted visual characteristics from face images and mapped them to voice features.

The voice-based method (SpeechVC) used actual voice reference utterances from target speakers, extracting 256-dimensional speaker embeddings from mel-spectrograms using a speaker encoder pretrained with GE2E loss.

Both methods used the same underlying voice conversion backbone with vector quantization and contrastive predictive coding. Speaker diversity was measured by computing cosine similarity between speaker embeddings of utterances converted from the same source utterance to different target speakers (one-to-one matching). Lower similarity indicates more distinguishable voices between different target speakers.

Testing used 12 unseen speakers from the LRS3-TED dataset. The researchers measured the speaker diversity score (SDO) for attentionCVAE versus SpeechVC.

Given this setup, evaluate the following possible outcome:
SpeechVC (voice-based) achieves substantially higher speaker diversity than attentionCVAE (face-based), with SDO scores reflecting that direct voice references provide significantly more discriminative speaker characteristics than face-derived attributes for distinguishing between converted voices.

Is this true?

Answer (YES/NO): YES